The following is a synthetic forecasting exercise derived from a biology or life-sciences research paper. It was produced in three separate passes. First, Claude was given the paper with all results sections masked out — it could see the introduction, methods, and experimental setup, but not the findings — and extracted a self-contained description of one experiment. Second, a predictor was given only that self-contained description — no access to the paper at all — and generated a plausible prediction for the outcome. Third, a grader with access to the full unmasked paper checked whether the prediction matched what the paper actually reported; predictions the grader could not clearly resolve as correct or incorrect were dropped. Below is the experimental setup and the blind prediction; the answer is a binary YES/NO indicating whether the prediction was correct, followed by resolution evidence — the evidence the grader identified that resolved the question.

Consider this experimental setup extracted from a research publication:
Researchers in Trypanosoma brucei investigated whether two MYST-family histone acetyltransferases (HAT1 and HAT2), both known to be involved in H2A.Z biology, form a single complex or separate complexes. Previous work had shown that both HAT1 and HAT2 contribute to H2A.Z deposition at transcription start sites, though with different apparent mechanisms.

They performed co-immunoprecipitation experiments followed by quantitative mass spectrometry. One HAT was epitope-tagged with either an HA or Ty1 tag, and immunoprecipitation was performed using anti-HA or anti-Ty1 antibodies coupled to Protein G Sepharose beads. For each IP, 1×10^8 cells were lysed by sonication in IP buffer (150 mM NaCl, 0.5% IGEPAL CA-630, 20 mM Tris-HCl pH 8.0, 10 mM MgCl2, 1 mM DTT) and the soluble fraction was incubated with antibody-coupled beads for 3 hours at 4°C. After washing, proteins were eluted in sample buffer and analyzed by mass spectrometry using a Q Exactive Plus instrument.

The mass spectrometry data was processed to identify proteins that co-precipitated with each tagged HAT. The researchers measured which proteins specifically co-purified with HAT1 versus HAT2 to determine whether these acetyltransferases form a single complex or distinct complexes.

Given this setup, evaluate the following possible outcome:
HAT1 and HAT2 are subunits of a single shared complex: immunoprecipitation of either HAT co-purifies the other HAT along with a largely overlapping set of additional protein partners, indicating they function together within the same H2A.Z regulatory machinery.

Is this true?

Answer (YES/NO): NO